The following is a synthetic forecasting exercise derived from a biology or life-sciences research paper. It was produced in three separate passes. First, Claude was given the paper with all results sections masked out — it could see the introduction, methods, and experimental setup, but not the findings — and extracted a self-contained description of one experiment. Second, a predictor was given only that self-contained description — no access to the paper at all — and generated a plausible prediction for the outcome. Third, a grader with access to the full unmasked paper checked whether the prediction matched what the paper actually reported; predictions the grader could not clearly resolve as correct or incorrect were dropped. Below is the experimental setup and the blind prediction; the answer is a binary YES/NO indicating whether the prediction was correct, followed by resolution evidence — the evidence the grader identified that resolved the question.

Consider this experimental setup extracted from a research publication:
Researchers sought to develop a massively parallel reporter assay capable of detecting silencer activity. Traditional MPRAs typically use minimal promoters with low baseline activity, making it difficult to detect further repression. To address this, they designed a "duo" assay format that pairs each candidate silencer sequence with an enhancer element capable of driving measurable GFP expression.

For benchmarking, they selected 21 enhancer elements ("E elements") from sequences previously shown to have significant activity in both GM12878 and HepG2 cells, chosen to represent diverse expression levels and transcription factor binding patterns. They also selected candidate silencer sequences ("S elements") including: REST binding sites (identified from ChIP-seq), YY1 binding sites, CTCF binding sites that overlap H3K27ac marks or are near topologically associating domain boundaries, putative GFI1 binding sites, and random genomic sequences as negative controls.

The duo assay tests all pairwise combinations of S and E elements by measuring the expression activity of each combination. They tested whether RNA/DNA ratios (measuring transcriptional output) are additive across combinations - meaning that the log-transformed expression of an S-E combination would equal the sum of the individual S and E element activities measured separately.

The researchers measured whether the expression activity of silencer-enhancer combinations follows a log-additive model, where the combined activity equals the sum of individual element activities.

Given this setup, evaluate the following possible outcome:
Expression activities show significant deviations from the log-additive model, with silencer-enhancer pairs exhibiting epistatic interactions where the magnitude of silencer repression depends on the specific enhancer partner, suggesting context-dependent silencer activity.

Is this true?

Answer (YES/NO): NO